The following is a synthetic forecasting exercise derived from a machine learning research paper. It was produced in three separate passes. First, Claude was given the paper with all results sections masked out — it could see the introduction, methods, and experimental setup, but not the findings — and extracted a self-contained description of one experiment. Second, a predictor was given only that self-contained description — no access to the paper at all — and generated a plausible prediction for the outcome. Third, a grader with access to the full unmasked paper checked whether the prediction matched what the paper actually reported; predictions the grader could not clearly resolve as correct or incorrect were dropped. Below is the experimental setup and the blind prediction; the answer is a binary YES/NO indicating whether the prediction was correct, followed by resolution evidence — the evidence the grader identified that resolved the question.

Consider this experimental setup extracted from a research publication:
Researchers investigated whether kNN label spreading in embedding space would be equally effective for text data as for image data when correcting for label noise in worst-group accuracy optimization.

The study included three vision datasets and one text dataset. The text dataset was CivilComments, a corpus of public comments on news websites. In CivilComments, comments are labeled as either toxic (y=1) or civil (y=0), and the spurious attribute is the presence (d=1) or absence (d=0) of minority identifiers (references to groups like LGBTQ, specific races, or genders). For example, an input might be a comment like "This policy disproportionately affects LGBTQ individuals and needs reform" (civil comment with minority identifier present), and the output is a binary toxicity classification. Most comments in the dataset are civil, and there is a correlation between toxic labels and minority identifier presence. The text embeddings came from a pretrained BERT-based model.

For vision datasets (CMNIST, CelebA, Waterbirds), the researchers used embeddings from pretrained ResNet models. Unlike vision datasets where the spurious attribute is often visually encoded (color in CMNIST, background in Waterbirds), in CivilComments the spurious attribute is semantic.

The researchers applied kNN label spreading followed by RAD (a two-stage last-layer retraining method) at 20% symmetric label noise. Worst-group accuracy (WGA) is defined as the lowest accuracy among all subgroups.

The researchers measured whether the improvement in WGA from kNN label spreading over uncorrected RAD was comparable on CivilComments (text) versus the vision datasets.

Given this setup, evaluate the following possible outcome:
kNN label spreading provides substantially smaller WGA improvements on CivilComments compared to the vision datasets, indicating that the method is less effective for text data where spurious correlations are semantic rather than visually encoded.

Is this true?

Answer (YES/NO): NO